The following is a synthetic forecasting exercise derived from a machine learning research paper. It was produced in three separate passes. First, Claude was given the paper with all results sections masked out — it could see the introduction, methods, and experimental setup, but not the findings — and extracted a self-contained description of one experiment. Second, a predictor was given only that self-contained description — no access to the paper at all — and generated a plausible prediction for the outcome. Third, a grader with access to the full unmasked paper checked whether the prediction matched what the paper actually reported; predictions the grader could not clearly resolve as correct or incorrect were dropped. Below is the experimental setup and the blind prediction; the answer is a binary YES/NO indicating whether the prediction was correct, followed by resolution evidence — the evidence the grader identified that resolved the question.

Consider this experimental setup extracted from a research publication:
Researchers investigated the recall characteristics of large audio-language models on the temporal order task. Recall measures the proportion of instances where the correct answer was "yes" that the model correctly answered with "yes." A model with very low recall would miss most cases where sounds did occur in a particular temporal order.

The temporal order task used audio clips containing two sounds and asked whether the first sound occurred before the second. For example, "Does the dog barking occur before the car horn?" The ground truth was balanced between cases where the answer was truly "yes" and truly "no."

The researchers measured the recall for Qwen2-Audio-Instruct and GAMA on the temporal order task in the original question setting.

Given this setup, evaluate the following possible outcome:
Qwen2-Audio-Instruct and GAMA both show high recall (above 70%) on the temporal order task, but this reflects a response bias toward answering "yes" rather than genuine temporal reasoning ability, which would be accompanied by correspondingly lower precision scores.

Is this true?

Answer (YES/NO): NO